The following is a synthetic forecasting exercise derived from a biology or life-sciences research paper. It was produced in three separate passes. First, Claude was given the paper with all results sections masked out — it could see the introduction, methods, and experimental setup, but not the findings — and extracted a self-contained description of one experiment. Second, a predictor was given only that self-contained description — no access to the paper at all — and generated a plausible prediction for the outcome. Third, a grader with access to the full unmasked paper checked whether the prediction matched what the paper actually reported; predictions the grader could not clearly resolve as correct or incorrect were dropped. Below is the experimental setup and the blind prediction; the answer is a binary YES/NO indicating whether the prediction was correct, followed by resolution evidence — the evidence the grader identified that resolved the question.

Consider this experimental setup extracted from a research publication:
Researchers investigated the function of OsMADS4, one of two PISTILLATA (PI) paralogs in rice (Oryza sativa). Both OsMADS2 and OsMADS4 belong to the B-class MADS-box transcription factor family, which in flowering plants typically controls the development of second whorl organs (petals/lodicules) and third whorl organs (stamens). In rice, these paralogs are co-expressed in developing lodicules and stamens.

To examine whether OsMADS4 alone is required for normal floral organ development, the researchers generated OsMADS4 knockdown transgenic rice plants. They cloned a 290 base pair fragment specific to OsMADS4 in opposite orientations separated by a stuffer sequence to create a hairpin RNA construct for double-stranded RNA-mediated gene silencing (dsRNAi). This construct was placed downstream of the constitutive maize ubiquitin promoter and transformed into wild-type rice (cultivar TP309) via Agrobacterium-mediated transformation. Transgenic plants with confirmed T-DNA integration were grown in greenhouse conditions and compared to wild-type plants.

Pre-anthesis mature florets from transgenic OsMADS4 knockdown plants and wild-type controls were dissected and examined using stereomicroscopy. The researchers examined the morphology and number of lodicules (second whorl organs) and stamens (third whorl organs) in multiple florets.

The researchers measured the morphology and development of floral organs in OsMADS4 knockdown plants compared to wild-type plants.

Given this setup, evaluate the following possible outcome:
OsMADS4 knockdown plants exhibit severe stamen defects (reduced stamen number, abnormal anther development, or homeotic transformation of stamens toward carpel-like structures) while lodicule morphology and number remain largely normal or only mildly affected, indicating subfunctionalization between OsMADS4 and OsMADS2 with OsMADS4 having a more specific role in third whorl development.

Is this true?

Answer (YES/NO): NO